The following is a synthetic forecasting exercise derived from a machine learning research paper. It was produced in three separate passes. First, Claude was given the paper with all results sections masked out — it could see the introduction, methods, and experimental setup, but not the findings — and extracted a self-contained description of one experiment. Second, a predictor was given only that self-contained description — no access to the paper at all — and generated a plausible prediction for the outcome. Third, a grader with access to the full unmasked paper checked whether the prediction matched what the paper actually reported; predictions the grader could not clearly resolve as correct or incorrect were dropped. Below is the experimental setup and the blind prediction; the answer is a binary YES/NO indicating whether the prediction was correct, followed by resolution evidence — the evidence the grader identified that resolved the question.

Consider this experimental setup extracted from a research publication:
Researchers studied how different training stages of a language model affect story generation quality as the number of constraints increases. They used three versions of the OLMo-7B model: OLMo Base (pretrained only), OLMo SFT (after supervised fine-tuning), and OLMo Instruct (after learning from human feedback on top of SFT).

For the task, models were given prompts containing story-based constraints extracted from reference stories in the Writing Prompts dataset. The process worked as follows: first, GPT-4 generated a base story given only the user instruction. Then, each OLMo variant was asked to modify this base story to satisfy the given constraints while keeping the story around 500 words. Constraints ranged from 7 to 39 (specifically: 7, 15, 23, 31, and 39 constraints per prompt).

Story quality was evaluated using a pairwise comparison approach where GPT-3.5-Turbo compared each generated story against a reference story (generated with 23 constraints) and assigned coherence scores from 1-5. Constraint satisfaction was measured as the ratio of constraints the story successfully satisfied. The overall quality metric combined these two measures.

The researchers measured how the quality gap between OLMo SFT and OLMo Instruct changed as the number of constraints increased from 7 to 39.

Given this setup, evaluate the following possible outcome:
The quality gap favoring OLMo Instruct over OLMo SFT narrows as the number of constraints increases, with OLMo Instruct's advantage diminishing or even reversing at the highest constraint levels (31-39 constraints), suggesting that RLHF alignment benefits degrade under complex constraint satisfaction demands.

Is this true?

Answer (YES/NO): YES